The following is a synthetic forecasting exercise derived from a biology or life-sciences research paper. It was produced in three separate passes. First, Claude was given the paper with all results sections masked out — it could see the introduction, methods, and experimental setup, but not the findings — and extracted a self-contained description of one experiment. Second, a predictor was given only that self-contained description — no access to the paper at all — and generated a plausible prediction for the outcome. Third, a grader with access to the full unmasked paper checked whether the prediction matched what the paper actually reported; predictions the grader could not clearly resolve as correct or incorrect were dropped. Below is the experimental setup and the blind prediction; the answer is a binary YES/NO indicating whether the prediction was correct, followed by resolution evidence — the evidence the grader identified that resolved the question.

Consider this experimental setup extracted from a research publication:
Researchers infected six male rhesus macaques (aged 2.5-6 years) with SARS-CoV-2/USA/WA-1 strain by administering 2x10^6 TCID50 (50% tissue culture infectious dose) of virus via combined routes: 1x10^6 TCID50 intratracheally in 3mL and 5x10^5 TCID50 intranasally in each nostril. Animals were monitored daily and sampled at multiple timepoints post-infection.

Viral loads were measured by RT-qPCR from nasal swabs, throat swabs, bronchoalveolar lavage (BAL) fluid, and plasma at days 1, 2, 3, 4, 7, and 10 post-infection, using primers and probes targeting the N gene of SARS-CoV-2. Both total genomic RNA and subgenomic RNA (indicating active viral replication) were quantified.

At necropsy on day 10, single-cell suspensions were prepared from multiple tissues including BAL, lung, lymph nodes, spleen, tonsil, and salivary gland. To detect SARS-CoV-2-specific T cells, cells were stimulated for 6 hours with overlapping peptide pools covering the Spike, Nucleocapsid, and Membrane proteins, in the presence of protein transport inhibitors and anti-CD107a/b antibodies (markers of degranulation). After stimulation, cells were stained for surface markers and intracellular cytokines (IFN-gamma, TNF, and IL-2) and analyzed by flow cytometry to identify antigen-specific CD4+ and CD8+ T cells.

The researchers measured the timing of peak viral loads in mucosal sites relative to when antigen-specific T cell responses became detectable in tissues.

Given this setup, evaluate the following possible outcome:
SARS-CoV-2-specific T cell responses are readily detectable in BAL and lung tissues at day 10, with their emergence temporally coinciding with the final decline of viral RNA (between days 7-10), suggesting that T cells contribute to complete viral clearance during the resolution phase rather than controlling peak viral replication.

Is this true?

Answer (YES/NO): NO